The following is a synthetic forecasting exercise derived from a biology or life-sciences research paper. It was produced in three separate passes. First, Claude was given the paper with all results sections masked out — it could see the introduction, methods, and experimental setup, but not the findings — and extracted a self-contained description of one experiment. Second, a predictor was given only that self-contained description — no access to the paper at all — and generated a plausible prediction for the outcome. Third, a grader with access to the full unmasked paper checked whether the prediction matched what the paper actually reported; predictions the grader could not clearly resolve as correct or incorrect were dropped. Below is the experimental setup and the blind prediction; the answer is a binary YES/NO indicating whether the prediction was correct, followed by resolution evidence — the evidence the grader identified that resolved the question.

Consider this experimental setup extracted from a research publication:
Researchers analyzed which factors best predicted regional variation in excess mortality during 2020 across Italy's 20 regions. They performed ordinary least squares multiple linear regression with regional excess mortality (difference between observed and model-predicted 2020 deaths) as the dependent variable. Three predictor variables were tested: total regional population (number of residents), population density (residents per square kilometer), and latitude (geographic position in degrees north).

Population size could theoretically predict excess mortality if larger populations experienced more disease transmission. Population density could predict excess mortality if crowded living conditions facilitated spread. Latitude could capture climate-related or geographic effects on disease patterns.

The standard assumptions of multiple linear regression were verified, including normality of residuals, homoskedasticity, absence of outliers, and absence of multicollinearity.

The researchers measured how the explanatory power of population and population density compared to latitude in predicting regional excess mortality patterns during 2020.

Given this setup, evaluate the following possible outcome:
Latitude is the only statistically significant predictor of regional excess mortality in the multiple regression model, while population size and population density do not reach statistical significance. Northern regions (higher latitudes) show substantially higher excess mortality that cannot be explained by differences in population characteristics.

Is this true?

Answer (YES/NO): YES